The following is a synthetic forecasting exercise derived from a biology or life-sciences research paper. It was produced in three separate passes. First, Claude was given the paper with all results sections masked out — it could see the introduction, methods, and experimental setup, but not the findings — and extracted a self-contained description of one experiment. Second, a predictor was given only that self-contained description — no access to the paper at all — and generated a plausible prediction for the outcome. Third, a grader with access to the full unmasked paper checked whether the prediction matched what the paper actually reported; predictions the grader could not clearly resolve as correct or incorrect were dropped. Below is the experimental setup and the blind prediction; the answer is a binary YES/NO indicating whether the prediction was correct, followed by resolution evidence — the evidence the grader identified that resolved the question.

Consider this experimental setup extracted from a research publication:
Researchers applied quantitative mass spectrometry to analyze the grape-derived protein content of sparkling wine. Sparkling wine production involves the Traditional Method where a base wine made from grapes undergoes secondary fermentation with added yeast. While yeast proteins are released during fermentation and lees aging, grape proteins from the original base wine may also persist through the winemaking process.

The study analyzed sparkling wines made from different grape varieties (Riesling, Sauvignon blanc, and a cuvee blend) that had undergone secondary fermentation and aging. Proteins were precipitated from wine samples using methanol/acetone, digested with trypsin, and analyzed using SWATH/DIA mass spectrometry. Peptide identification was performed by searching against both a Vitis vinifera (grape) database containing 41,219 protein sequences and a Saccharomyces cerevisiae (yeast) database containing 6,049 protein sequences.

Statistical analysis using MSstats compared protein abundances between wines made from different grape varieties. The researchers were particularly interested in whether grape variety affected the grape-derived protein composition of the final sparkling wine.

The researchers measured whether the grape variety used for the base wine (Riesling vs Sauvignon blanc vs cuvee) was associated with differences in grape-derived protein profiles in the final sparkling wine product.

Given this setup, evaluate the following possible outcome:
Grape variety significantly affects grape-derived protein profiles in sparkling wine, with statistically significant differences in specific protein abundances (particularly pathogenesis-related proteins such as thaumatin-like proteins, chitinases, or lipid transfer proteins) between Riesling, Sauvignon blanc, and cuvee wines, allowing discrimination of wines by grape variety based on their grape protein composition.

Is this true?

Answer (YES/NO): NO